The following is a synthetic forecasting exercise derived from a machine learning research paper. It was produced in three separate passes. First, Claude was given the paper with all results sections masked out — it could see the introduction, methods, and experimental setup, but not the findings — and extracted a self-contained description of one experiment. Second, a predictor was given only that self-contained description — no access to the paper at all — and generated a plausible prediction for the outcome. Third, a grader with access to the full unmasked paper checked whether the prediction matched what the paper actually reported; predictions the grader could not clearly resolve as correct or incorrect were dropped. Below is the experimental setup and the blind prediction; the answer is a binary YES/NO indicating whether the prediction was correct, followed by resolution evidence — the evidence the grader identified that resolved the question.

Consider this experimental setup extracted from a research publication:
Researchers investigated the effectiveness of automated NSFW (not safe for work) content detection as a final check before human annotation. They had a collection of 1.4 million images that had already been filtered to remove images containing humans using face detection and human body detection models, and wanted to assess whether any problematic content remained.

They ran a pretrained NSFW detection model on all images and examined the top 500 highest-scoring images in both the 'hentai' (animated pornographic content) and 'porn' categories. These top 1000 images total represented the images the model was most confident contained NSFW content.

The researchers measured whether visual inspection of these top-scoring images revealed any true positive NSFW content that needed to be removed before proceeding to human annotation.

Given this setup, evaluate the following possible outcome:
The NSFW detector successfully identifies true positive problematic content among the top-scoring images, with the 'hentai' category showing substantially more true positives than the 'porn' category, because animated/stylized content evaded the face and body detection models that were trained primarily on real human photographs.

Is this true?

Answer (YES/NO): NO